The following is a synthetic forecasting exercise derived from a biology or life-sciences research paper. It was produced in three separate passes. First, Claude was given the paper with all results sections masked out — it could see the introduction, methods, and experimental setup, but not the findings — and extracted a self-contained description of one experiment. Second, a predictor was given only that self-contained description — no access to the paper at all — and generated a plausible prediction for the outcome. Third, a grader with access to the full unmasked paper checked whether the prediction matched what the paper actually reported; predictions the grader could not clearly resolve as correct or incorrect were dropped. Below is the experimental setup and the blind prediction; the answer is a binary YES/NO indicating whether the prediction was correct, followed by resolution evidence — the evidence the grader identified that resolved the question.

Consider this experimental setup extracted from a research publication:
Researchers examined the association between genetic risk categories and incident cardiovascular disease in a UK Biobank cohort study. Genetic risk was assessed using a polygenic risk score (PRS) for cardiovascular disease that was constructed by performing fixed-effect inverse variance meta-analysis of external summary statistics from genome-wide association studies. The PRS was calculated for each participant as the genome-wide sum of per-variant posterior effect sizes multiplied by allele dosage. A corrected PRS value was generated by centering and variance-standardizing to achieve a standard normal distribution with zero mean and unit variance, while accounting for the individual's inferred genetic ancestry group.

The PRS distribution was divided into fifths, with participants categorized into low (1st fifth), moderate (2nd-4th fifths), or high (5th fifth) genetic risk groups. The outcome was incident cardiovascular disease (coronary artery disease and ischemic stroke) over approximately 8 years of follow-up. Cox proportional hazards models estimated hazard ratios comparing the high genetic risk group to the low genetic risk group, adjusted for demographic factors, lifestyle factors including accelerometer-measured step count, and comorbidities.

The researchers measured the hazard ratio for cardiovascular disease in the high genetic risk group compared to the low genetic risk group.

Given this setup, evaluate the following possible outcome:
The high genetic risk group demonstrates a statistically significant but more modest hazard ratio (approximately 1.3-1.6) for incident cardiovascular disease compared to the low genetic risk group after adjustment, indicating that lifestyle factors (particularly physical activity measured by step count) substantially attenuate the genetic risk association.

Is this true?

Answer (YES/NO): NO